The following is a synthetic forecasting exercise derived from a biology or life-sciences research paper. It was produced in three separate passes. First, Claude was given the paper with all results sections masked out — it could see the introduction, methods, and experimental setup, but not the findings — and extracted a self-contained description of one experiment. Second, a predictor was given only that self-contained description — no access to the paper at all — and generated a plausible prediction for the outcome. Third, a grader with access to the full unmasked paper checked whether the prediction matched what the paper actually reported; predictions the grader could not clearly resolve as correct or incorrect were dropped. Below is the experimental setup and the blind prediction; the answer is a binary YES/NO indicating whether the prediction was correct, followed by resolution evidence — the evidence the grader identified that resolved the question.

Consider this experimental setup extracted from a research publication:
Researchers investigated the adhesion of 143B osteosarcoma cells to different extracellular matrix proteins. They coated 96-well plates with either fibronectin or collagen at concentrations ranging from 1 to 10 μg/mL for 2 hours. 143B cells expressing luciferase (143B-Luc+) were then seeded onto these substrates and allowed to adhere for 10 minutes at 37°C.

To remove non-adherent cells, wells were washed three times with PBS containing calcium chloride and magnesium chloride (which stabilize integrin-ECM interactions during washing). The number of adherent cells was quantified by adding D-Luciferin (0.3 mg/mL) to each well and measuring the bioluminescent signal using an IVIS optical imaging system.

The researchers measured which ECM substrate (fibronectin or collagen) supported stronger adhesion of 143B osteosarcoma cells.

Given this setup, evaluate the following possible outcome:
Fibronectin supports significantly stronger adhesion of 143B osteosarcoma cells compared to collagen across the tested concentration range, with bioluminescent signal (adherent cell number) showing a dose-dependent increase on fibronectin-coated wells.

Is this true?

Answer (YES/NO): NO